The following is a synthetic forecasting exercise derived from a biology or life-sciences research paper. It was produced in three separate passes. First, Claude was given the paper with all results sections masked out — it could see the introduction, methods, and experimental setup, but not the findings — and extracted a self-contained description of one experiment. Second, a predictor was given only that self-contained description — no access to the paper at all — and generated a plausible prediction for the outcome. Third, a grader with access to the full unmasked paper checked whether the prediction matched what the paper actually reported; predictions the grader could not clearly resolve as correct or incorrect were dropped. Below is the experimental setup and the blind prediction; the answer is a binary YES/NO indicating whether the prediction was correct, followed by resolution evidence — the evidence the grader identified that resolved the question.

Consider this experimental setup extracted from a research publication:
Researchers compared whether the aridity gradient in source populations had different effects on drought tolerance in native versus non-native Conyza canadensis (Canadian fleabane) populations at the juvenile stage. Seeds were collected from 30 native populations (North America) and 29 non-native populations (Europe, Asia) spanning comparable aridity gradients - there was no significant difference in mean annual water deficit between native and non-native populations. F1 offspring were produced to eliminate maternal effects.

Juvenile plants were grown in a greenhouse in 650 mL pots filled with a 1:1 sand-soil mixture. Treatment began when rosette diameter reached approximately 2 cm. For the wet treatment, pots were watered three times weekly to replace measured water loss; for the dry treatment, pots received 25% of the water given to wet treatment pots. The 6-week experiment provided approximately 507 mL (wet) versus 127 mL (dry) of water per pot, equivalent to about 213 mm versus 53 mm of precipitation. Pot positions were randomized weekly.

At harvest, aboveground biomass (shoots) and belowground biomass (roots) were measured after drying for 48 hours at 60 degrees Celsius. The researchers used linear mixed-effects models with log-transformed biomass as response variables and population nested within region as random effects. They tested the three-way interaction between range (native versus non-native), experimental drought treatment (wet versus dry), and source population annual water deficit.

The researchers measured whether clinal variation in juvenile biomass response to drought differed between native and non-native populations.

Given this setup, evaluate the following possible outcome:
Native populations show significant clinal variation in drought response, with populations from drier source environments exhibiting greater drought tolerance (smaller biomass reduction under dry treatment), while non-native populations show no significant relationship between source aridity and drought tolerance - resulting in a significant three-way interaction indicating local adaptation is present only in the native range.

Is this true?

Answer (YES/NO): YES